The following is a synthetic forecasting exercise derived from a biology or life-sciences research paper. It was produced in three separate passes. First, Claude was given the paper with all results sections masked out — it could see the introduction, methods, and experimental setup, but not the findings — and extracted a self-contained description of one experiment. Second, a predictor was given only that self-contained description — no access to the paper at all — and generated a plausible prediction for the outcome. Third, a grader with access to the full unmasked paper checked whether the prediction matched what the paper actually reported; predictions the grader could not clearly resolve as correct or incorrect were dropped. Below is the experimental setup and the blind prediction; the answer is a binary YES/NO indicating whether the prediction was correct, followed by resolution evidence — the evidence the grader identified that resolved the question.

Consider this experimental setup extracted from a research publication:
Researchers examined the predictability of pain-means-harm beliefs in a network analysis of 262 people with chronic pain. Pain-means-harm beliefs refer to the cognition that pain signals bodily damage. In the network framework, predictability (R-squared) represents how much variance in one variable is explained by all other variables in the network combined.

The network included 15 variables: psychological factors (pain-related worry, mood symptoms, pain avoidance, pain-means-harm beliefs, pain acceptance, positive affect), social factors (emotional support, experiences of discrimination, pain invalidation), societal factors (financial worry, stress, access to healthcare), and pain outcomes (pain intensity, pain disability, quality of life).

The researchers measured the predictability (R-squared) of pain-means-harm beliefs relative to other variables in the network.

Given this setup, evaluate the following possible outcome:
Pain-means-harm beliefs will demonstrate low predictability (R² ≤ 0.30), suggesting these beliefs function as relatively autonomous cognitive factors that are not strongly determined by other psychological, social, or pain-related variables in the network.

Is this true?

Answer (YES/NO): YES